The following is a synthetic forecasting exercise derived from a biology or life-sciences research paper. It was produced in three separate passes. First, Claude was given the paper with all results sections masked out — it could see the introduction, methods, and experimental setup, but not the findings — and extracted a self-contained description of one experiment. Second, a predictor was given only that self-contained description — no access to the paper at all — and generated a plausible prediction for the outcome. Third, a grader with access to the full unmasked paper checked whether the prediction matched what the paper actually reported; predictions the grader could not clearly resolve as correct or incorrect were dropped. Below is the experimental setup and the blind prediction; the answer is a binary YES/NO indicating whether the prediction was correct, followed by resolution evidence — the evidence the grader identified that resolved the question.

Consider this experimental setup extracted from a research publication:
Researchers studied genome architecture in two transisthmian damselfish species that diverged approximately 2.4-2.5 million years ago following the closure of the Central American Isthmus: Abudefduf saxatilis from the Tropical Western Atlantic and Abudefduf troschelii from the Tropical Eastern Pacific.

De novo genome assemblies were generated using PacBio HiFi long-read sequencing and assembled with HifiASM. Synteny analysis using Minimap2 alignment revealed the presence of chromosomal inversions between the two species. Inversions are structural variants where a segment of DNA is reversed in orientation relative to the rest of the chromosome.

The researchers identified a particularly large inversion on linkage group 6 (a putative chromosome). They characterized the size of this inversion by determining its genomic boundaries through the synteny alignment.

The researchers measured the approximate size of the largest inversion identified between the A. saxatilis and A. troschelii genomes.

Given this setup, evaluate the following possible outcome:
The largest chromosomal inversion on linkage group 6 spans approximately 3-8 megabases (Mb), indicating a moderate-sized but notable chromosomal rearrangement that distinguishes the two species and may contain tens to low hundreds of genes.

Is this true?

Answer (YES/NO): NO